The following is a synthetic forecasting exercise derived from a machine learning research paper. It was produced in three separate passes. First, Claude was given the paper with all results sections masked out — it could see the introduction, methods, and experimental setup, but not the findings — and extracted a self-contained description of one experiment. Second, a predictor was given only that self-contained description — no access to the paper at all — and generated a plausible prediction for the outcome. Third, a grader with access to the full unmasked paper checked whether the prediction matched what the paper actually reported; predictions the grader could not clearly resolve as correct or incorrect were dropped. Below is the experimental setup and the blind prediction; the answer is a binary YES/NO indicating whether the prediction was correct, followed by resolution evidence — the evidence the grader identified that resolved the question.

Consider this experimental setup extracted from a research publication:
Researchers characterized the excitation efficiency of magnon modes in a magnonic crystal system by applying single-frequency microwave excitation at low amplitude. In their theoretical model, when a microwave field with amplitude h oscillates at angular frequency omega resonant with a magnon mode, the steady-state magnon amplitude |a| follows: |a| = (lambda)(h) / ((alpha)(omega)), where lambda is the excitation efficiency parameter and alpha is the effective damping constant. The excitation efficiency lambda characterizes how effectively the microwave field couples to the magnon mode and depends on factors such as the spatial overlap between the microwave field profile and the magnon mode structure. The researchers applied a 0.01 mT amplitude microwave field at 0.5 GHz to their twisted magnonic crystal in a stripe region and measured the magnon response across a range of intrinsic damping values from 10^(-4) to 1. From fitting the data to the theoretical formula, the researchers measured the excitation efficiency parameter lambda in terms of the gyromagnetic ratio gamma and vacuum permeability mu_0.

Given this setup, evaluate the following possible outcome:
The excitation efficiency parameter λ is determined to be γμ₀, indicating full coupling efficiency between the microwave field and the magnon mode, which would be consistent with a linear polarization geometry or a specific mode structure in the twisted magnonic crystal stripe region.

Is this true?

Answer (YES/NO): NO